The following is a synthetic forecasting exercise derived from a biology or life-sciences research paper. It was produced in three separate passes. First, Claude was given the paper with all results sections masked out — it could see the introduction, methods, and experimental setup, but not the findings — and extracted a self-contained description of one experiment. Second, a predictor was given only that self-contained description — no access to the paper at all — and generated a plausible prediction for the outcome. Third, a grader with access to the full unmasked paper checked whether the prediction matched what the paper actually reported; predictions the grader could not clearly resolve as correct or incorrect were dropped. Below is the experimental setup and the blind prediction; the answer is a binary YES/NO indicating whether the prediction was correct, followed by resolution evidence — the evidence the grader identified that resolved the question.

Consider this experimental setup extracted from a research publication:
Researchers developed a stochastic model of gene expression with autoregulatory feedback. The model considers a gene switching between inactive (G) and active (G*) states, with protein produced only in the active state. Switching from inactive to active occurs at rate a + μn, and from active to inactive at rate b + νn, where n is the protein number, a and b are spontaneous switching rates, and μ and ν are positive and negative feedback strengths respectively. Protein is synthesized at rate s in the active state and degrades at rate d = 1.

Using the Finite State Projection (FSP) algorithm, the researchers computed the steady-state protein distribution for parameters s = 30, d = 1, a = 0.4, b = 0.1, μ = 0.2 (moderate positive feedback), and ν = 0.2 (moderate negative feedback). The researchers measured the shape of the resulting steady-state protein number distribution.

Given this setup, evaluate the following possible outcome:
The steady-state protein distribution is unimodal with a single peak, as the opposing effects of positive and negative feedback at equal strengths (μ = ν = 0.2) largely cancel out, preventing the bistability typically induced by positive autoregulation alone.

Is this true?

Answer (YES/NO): NO